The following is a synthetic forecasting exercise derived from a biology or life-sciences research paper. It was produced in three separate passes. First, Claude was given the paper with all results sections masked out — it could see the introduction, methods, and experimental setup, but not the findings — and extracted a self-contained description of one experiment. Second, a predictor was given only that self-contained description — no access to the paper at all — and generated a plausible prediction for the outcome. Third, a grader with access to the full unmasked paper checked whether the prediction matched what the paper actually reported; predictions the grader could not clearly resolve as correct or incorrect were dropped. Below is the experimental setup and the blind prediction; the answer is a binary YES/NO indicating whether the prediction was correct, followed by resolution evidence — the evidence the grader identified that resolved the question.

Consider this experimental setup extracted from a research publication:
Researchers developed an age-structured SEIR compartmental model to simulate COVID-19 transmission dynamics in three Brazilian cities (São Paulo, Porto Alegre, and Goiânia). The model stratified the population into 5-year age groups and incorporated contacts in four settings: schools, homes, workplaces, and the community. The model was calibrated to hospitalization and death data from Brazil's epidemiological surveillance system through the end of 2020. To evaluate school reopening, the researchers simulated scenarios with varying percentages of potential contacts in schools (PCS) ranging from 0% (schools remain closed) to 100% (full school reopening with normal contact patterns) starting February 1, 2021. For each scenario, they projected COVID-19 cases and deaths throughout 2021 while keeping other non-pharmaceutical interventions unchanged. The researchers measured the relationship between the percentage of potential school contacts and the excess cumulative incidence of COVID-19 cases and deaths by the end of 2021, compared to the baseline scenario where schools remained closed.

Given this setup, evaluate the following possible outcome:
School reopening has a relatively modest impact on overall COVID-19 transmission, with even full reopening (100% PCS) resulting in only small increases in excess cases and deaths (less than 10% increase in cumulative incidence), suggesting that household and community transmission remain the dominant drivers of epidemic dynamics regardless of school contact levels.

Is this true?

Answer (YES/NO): NO